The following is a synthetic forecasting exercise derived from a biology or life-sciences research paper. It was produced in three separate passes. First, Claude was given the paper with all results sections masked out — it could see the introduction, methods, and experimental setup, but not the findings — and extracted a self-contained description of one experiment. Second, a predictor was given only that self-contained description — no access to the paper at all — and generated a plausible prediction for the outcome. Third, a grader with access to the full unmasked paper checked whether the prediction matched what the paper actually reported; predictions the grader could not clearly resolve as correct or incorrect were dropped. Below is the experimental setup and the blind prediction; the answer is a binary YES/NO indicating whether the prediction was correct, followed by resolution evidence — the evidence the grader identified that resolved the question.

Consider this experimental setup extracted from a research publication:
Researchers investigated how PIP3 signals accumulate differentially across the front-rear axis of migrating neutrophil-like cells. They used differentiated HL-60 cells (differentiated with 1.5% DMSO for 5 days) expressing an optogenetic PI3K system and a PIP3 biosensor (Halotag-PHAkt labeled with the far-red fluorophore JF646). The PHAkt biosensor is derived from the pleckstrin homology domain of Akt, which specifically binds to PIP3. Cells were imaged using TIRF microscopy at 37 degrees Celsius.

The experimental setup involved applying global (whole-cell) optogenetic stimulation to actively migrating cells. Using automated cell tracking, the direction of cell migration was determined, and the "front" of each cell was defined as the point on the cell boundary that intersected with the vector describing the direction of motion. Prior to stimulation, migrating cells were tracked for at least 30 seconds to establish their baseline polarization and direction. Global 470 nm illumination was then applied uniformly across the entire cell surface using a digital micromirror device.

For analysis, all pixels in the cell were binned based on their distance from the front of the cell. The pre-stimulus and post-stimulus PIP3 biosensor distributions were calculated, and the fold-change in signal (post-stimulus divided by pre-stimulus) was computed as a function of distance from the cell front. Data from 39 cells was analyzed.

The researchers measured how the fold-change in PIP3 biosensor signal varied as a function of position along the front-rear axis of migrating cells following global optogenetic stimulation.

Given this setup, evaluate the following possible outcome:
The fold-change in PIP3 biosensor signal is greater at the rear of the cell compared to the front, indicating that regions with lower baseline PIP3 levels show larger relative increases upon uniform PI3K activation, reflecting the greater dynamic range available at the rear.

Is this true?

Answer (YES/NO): NO